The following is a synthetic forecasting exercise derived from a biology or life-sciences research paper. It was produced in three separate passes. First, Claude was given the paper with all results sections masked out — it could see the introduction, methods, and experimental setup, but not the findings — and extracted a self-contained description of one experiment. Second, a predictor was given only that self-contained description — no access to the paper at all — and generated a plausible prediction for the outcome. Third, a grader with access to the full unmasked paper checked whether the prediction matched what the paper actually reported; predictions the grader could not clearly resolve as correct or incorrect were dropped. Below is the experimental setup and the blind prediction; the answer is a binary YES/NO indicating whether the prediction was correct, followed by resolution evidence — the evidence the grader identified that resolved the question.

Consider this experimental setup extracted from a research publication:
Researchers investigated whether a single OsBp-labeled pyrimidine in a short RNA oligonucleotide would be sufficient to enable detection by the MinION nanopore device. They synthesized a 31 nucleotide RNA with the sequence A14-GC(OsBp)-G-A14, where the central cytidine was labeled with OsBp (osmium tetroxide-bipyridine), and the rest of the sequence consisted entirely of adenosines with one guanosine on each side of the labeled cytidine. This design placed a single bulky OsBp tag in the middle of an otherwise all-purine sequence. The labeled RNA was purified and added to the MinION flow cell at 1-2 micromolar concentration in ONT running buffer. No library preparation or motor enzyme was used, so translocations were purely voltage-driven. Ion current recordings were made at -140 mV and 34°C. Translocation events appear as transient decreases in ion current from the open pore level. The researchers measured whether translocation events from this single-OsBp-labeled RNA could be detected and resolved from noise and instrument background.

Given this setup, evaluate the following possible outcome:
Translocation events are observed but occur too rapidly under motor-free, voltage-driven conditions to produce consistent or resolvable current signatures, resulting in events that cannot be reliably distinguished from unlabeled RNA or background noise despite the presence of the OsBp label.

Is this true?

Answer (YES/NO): NO